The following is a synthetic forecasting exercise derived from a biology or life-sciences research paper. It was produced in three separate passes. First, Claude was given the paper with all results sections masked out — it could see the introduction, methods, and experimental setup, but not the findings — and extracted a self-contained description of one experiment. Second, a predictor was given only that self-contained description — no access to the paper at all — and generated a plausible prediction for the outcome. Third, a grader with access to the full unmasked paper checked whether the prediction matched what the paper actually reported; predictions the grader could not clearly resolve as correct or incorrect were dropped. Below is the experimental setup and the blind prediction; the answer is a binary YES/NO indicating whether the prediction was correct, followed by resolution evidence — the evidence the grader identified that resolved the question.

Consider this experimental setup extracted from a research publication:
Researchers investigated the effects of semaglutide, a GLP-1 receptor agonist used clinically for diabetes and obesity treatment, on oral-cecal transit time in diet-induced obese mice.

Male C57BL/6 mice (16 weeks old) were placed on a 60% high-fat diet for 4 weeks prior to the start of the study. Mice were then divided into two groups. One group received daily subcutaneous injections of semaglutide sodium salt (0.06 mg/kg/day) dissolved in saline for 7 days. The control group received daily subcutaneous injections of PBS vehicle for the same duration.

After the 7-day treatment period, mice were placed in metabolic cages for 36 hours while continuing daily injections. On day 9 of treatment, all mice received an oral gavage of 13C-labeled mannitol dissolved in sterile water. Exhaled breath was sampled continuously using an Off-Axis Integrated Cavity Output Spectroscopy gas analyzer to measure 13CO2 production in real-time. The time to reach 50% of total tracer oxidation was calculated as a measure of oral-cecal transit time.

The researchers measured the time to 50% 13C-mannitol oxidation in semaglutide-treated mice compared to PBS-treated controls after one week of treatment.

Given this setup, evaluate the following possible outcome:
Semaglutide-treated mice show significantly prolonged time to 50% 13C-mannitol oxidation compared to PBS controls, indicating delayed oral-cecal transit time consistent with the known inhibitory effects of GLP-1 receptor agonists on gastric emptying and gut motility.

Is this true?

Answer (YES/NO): YES